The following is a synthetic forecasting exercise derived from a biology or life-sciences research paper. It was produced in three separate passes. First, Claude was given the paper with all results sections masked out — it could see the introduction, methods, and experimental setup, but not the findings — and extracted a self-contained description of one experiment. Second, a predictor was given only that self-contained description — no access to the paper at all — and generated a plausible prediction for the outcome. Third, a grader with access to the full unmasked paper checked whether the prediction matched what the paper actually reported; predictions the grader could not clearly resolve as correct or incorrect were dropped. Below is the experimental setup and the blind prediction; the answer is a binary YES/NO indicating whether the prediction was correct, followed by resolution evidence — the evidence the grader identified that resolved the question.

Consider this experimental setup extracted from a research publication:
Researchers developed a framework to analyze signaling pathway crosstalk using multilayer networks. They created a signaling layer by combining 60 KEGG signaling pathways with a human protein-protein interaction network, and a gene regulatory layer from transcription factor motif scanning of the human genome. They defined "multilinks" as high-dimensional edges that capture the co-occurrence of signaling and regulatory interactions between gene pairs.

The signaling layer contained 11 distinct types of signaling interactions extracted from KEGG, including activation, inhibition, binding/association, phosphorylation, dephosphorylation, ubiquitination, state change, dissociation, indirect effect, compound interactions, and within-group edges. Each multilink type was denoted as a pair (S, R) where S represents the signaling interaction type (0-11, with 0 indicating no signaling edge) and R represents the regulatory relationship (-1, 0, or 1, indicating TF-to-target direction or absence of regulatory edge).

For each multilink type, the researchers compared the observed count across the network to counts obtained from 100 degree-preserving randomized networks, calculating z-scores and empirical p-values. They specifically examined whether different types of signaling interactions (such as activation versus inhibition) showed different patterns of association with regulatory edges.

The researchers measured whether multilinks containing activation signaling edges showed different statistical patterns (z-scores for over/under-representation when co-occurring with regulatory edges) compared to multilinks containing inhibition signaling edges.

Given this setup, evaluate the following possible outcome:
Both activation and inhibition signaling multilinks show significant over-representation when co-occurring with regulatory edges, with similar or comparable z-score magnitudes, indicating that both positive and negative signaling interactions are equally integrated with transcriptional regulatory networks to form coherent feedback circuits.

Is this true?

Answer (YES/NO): NO